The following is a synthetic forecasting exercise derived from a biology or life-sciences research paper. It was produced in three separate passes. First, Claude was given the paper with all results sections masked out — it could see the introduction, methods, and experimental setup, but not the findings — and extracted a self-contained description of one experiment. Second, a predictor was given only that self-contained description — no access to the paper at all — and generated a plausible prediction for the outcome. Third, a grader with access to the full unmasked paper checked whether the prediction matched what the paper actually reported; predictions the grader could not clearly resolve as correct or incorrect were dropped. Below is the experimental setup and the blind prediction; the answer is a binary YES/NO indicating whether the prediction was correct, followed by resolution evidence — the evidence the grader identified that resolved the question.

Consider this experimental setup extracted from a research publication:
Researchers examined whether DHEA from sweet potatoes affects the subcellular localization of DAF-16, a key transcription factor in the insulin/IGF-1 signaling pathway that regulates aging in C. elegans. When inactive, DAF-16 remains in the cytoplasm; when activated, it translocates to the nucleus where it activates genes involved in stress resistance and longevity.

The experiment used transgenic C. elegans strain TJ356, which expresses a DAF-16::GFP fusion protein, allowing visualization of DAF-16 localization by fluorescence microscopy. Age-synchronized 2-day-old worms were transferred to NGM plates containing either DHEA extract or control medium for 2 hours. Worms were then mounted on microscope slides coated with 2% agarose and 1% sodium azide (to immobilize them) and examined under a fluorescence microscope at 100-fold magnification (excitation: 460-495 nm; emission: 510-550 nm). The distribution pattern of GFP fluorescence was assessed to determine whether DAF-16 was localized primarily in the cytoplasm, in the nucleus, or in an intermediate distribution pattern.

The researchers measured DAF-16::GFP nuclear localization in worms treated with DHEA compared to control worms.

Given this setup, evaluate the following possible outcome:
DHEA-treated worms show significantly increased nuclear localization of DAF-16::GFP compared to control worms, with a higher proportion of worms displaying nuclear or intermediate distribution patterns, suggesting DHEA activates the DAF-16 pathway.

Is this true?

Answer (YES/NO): YES